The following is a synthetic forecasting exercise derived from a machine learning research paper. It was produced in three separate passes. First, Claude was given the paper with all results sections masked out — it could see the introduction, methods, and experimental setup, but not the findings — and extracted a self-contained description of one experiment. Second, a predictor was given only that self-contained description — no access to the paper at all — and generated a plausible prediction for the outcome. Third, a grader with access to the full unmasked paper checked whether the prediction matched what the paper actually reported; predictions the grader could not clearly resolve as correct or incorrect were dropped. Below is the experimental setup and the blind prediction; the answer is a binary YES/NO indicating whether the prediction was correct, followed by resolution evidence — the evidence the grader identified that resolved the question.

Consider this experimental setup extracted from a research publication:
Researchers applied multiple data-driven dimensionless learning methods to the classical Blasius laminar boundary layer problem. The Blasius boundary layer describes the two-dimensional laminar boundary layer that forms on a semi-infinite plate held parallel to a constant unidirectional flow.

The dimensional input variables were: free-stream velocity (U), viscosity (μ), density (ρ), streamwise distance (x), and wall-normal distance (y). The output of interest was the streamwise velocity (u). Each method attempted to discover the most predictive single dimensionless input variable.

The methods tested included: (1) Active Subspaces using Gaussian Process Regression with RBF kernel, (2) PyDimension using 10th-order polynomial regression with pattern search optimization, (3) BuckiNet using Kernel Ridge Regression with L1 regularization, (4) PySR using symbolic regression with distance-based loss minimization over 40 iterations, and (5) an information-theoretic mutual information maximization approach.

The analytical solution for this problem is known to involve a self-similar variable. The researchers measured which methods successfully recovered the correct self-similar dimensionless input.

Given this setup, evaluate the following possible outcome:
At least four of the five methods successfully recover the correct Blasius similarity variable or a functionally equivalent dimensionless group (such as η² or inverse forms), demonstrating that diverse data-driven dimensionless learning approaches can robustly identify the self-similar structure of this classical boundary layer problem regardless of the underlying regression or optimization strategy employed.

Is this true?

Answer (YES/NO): YES